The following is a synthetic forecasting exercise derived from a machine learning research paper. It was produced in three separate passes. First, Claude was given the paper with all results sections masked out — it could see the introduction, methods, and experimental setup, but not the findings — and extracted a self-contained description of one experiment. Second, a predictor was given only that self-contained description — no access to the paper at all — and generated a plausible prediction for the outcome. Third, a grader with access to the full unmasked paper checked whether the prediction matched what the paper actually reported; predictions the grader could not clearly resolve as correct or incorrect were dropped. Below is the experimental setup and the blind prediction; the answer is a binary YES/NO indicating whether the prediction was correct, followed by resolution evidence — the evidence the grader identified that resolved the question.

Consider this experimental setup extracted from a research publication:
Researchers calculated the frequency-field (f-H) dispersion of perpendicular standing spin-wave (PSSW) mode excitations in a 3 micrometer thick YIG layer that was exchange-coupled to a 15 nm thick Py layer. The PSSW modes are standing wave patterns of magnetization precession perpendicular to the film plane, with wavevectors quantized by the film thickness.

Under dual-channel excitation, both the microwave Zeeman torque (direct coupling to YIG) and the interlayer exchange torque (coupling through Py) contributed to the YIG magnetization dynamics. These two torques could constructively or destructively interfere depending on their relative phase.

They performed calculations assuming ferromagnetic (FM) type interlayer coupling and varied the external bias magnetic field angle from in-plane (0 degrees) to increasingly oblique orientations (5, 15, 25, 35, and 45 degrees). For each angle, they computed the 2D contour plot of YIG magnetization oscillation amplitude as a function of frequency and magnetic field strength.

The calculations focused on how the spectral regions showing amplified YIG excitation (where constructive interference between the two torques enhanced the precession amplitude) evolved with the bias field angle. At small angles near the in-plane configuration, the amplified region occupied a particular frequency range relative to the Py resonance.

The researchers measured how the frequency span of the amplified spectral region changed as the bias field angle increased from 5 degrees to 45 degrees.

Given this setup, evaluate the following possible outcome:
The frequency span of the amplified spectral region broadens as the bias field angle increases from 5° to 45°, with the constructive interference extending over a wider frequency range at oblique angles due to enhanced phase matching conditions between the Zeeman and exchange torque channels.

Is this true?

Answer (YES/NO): NO